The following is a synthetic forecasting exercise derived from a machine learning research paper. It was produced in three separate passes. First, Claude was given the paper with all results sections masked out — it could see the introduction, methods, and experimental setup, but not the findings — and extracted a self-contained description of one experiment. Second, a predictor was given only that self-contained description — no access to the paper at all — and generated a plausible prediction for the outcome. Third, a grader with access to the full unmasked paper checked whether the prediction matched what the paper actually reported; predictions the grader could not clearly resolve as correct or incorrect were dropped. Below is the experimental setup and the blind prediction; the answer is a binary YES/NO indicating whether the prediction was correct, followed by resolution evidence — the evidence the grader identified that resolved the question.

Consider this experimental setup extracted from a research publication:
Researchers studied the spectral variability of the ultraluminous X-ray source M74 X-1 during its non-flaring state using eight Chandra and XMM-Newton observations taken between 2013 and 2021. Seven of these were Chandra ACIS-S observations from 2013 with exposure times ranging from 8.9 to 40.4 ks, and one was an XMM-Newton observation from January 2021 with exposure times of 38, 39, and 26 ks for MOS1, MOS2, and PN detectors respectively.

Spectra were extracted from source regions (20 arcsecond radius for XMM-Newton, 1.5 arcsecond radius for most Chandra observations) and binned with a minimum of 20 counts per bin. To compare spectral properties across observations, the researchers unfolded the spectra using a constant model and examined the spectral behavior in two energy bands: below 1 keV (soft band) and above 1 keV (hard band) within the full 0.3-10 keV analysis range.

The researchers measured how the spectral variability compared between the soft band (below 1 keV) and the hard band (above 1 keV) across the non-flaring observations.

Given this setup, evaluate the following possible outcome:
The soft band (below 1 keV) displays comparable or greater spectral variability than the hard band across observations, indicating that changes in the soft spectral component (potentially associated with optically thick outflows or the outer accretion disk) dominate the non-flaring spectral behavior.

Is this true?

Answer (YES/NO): NO